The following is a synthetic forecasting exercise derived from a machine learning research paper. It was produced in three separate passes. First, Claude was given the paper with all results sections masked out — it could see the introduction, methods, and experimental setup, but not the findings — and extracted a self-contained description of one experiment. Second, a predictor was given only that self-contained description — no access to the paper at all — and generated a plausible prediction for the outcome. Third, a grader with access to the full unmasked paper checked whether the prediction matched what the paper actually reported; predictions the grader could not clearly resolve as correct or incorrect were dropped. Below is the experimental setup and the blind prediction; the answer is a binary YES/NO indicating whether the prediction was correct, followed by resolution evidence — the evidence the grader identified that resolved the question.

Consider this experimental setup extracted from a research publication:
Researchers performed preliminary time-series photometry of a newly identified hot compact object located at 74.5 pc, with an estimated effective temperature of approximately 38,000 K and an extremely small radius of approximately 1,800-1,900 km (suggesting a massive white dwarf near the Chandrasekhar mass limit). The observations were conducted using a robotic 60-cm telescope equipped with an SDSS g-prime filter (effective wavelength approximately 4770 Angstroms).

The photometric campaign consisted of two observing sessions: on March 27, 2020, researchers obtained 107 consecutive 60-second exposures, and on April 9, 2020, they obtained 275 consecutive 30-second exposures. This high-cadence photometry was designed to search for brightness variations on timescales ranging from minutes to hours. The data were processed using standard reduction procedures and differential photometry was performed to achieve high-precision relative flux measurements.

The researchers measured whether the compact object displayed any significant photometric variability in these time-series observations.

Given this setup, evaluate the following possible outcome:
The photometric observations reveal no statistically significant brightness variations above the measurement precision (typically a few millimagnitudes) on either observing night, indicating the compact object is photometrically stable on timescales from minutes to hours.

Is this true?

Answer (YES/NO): NO